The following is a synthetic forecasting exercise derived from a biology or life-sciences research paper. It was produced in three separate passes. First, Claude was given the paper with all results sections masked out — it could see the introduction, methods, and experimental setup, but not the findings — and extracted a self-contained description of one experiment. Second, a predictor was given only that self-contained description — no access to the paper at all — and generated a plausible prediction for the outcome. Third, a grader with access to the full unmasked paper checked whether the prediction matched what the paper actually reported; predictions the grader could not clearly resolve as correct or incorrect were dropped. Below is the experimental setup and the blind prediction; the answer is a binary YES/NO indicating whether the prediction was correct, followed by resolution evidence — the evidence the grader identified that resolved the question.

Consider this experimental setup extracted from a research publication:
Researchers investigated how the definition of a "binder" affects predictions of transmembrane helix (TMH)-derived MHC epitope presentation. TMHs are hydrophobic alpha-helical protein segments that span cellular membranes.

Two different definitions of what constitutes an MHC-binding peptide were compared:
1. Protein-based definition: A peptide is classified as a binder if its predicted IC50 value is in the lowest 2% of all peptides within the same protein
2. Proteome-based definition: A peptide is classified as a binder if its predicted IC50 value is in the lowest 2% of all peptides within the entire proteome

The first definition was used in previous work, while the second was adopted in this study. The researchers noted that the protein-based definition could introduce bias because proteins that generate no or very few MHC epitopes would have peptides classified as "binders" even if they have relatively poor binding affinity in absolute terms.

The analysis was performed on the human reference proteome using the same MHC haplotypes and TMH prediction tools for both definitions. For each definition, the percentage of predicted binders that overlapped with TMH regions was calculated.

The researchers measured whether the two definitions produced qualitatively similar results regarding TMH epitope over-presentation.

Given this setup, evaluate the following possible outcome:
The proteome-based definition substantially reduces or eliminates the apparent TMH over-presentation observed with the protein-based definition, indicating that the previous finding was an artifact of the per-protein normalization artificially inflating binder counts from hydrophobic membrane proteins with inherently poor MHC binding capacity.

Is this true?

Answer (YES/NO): NO